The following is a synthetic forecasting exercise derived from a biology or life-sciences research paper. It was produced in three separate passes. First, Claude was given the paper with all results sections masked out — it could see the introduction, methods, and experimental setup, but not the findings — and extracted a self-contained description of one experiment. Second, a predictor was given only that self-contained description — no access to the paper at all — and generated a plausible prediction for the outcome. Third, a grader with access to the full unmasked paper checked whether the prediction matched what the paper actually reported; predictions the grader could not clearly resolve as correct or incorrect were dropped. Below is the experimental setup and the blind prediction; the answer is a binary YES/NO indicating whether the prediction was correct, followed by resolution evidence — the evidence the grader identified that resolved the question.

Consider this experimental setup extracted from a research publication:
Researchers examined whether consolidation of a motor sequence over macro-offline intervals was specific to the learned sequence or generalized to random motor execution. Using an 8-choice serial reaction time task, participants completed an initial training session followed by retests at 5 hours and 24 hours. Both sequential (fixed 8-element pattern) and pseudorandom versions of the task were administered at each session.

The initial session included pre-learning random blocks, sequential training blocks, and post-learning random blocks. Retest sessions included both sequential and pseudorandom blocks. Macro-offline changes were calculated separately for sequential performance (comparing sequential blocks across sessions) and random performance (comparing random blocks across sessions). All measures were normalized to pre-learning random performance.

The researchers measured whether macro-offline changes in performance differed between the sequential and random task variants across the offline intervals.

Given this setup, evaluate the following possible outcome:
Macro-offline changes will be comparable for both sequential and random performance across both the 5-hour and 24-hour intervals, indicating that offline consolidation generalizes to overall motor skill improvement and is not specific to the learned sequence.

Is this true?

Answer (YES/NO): NO